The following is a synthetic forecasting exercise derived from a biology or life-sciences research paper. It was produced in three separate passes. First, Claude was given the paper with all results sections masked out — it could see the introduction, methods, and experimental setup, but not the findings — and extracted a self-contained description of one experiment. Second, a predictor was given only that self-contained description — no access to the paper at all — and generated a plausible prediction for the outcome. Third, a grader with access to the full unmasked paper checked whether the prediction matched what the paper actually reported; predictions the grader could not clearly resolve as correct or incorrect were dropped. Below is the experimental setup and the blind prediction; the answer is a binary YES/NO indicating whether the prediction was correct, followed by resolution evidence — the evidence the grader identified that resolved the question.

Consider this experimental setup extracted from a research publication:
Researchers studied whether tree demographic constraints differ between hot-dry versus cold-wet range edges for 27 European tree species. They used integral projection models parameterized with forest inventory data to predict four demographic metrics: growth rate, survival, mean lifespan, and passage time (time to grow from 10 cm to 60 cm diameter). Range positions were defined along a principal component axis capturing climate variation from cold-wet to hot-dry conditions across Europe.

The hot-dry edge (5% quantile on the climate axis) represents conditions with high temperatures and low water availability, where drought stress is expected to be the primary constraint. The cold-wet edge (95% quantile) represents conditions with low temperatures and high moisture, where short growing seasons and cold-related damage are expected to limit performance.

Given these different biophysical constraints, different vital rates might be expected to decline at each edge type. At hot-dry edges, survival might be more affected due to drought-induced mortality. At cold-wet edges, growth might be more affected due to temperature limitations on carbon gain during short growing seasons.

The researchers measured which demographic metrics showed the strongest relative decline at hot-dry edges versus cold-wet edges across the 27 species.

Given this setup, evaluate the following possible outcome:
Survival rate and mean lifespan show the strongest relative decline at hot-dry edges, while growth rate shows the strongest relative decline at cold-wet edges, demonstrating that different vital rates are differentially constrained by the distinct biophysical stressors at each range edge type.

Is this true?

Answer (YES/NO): YES